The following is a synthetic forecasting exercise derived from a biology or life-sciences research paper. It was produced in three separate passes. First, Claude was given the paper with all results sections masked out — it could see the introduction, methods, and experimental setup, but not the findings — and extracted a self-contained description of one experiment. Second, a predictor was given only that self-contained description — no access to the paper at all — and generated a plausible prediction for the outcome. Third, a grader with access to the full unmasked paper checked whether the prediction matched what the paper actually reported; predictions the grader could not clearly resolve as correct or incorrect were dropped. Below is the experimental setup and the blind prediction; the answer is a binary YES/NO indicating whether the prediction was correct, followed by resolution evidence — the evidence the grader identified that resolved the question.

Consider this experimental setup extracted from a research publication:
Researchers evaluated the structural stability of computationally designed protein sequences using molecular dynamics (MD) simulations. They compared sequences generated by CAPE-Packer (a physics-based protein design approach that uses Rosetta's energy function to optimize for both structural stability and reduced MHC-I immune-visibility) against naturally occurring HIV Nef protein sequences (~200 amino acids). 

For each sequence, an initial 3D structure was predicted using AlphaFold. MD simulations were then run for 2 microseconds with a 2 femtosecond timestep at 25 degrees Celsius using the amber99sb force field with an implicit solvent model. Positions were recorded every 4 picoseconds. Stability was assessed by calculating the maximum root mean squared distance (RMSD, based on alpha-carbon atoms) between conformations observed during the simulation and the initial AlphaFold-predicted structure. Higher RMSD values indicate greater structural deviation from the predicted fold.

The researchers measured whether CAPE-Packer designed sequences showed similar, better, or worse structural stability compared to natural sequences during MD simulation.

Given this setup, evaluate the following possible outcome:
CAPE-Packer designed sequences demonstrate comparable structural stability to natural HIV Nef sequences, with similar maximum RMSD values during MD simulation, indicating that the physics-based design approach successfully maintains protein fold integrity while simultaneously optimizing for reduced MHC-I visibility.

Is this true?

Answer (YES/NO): YES